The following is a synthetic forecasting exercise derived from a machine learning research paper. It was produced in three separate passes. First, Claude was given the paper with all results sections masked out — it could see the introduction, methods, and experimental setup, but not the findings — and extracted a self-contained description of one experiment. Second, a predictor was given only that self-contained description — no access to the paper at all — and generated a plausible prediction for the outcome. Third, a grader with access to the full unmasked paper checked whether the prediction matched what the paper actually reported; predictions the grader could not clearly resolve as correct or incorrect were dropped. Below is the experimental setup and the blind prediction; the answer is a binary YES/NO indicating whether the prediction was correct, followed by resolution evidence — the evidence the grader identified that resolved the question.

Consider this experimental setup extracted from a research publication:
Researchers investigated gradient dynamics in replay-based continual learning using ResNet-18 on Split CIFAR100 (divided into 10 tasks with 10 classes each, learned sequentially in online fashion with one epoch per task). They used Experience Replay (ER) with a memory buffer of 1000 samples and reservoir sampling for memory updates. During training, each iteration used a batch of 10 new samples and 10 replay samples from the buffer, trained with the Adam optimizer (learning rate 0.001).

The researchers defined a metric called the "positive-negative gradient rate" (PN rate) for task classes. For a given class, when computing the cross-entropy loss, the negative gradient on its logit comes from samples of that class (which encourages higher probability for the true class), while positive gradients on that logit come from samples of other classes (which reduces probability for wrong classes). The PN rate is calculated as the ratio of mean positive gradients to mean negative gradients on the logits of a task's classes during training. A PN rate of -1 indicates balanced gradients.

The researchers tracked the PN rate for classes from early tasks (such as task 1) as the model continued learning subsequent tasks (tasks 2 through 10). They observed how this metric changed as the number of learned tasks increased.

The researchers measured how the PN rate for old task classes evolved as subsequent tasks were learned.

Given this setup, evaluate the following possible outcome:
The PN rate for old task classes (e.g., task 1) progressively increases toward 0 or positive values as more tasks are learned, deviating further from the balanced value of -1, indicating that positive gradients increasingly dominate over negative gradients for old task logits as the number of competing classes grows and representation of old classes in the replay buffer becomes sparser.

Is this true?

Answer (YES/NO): NO